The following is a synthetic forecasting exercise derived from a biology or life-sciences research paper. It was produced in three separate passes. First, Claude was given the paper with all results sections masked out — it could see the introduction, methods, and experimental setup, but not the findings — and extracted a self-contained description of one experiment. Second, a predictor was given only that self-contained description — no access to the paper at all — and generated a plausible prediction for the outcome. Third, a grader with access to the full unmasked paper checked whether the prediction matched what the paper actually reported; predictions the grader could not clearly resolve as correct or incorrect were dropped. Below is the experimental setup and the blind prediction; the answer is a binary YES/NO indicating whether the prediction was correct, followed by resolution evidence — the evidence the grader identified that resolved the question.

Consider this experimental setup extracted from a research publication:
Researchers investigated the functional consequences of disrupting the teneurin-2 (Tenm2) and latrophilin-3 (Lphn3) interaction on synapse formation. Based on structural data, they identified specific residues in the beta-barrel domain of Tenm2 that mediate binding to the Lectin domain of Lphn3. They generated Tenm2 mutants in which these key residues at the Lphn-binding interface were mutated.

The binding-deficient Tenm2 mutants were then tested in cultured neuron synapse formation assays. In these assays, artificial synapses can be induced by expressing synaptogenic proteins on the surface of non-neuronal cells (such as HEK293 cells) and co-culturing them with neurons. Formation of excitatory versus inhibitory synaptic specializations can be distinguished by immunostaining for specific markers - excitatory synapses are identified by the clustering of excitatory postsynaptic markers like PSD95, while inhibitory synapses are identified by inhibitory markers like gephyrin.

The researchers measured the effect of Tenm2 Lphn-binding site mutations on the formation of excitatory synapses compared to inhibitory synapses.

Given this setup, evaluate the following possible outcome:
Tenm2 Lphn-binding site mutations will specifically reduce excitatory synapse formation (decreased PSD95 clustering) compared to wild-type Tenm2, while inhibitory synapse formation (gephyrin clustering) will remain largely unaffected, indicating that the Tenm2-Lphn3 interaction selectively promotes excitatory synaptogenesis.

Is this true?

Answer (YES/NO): YES